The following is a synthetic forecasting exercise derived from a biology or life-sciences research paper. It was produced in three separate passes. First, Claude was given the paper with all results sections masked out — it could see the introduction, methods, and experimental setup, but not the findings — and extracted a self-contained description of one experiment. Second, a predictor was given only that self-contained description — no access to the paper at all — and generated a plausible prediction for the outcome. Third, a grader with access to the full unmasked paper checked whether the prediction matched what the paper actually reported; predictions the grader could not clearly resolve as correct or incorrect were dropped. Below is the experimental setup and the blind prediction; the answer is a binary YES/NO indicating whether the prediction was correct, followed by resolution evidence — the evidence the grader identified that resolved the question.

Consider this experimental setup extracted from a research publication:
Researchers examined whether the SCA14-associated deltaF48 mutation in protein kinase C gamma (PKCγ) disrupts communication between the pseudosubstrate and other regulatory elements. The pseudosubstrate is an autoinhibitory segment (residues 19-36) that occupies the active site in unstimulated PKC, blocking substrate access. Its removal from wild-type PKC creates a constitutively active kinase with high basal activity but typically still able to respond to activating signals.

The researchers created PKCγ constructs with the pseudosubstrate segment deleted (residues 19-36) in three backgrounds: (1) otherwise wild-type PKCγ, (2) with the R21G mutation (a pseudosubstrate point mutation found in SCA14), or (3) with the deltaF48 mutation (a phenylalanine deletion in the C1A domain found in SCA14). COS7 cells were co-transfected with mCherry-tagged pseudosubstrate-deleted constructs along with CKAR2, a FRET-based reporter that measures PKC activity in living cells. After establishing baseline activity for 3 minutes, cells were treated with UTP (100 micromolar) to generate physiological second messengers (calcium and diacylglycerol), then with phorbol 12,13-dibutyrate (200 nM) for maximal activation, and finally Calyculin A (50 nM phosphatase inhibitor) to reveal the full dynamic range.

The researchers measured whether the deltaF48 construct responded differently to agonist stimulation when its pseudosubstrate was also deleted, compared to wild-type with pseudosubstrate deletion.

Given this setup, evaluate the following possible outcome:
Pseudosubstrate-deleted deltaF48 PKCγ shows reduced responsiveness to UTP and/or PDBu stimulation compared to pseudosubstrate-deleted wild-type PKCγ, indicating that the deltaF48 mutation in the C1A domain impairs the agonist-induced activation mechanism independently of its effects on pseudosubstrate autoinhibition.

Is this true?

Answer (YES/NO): YES